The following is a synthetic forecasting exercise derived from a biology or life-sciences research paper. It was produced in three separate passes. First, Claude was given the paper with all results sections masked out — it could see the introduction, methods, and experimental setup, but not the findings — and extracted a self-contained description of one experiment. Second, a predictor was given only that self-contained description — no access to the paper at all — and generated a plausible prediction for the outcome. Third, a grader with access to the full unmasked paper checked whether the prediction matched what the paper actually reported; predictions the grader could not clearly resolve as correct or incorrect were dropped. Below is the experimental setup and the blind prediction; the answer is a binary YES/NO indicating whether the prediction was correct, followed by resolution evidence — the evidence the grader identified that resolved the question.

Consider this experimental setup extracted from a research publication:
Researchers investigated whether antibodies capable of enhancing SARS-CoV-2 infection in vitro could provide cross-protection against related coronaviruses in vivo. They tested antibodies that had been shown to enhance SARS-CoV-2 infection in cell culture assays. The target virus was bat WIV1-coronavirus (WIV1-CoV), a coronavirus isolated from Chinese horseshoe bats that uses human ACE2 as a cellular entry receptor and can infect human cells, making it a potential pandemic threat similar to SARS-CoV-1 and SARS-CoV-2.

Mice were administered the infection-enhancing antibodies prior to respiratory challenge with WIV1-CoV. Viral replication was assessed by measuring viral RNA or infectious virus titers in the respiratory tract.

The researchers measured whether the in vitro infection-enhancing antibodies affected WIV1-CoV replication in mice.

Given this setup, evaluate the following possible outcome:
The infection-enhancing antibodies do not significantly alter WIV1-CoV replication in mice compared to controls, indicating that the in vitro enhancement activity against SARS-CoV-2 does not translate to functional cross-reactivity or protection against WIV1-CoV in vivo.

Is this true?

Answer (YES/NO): NO